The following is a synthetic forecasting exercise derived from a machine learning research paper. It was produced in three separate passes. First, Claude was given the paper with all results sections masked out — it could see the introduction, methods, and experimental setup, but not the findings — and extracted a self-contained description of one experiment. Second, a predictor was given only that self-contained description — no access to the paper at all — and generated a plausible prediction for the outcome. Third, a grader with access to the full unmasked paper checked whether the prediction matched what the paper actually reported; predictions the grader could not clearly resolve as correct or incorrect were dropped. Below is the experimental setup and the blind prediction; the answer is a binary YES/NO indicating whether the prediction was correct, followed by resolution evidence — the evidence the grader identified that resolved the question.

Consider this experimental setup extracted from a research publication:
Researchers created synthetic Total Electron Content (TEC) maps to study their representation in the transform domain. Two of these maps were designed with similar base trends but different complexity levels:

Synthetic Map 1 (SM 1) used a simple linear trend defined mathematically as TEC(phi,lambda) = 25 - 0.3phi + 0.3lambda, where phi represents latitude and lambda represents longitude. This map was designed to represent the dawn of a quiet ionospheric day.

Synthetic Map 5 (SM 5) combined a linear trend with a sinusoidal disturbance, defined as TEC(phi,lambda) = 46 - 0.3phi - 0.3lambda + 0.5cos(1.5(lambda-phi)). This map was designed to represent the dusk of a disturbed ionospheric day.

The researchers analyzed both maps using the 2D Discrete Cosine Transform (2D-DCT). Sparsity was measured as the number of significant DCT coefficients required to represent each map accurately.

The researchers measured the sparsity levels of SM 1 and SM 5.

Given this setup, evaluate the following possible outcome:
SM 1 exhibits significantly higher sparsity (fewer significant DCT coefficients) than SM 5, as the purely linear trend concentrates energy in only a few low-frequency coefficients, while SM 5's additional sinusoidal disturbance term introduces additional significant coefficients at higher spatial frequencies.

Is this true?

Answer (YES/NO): YES